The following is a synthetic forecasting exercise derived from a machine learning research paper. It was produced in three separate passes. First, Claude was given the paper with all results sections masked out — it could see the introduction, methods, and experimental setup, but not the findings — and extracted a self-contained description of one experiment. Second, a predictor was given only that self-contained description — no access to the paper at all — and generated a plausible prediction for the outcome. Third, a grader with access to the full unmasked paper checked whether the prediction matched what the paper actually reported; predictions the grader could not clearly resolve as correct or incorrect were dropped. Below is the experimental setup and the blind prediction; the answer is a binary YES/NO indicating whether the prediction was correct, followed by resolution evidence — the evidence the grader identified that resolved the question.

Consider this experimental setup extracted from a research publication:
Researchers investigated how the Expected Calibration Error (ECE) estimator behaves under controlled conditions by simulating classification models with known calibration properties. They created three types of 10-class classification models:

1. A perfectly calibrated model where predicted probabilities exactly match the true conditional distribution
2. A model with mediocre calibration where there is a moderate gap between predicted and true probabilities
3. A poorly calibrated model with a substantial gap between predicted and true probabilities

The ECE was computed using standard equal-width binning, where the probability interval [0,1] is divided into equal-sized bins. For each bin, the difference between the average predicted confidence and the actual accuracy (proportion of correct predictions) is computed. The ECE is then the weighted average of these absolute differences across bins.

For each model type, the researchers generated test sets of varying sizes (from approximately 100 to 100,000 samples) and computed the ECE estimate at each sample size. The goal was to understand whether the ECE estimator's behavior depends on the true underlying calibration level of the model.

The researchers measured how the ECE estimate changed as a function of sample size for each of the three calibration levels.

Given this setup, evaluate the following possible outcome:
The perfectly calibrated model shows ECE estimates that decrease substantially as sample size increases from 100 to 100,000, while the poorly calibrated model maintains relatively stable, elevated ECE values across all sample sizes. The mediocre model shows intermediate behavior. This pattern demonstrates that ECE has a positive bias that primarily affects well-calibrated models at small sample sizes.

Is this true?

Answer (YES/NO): YES